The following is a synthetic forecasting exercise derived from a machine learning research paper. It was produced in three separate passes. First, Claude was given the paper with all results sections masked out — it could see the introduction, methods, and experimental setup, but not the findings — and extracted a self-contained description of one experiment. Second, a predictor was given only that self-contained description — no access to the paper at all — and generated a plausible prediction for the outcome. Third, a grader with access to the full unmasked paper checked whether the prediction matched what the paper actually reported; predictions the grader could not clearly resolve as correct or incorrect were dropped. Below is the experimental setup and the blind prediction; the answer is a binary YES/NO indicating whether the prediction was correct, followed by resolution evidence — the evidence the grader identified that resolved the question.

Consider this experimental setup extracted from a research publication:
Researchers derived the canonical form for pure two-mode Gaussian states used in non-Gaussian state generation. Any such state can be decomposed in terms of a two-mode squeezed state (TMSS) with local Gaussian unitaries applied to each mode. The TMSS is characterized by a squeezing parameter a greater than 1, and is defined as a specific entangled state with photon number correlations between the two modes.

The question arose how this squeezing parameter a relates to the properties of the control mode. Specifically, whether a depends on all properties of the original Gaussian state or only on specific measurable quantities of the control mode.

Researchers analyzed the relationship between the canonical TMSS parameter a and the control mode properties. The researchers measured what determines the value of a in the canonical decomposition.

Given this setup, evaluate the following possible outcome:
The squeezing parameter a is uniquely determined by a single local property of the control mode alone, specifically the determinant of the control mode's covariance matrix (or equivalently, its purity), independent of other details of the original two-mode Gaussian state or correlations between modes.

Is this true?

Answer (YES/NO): YES